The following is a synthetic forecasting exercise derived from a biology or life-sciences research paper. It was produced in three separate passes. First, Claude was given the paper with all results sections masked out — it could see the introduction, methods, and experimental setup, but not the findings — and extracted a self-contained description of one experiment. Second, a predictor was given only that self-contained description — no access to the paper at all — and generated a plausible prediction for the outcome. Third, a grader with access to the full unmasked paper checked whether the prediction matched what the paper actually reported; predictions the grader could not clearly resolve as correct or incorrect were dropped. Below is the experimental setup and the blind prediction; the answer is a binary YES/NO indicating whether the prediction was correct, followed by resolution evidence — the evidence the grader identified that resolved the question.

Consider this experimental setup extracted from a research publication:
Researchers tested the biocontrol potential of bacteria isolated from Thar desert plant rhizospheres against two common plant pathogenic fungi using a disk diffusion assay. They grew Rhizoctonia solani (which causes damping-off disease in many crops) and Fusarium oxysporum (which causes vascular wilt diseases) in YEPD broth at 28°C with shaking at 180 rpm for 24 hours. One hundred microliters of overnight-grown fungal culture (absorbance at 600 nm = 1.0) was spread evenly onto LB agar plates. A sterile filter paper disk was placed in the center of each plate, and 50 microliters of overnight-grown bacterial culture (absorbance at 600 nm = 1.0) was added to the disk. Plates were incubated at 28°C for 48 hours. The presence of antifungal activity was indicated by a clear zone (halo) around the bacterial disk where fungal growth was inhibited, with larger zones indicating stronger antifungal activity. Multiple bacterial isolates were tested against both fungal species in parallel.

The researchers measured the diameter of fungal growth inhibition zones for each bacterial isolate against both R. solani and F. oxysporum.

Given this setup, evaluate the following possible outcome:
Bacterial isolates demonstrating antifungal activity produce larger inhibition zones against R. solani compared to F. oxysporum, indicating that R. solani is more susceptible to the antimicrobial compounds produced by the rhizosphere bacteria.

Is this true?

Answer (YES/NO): NO